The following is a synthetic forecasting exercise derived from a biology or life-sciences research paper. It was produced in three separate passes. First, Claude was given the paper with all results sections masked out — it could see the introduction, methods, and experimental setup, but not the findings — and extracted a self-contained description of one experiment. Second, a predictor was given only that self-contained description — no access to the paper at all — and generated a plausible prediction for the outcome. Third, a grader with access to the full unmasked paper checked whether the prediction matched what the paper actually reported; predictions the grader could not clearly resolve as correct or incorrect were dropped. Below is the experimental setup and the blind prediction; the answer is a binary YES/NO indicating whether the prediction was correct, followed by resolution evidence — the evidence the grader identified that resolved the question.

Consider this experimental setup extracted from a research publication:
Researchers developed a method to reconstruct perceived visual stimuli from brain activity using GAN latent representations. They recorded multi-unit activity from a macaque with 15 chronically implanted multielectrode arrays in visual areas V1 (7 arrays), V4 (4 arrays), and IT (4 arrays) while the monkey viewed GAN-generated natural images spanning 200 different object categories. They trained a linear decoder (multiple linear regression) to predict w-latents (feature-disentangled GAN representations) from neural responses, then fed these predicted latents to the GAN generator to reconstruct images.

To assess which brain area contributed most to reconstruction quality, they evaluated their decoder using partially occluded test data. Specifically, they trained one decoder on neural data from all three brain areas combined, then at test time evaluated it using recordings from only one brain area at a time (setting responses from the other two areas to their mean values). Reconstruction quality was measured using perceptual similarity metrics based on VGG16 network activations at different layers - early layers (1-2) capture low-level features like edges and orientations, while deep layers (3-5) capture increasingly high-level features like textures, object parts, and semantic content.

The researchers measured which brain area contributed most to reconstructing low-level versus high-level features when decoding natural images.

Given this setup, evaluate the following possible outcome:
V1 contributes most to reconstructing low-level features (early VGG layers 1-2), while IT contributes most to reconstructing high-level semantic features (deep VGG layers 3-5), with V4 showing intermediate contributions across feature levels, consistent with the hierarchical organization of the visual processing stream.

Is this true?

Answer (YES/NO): YES